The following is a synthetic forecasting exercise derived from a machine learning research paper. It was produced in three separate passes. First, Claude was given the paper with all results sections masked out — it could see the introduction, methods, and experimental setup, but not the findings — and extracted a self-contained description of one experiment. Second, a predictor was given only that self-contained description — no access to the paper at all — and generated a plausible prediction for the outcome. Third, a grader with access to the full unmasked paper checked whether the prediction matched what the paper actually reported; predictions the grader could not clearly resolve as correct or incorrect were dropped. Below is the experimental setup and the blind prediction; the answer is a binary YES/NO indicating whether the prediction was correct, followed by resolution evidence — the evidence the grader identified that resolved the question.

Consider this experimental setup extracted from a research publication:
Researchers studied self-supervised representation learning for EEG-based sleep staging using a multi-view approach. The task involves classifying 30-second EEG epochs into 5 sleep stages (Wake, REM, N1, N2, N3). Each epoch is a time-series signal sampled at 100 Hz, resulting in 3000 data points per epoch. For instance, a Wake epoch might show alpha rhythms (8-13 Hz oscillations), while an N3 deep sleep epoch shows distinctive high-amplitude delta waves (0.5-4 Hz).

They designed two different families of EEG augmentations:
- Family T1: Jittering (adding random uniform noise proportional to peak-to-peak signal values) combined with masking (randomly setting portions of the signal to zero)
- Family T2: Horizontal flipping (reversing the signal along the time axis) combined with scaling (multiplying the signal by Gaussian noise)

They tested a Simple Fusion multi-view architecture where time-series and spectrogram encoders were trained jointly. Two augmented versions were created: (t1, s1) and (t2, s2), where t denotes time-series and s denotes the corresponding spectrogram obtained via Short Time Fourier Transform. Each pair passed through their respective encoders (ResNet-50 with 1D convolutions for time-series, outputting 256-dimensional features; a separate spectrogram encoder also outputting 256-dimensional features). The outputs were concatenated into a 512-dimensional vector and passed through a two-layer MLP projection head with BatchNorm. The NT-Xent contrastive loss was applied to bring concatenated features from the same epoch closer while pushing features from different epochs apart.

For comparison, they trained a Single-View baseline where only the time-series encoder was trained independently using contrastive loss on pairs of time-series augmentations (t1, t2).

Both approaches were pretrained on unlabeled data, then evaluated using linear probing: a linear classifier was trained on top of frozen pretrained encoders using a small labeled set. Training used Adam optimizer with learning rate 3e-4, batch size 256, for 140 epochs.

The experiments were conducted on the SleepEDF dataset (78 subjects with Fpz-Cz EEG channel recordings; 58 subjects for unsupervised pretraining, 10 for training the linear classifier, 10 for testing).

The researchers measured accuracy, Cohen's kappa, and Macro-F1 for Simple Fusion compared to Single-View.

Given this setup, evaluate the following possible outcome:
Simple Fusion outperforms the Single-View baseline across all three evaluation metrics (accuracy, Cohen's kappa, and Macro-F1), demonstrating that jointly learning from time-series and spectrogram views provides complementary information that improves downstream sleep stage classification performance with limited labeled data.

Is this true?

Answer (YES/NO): NO